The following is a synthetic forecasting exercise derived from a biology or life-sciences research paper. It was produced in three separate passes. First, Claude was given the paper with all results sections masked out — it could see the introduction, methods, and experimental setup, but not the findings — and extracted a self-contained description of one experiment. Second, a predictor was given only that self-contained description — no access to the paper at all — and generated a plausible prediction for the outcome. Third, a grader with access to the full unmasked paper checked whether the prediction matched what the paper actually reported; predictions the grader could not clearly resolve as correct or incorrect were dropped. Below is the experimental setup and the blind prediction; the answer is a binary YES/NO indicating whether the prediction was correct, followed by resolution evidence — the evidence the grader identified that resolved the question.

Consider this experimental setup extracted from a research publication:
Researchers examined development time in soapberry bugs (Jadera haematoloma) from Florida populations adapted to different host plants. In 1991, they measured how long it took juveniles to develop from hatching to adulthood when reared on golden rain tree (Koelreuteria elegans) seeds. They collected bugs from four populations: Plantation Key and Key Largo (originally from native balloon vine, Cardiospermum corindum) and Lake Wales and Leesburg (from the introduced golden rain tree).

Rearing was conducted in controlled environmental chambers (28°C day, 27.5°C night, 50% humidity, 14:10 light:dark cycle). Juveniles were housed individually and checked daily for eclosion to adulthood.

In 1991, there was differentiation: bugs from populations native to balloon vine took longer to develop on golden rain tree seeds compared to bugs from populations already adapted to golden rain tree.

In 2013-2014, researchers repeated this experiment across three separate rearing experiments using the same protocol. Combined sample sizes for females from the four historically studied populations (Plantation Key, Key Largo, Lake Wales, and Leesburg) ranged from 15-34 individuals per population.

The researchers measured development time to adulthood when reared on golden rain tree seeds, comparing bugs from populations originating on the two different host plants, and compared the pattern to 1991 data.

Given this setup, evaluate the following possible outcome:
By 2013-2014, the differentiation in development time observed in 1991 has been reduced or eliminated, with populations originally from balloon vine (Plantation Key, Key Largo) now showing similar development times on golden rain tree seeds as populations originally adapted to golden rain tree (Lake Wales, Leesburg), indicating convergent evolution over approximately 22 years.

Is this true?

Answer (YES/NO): NO